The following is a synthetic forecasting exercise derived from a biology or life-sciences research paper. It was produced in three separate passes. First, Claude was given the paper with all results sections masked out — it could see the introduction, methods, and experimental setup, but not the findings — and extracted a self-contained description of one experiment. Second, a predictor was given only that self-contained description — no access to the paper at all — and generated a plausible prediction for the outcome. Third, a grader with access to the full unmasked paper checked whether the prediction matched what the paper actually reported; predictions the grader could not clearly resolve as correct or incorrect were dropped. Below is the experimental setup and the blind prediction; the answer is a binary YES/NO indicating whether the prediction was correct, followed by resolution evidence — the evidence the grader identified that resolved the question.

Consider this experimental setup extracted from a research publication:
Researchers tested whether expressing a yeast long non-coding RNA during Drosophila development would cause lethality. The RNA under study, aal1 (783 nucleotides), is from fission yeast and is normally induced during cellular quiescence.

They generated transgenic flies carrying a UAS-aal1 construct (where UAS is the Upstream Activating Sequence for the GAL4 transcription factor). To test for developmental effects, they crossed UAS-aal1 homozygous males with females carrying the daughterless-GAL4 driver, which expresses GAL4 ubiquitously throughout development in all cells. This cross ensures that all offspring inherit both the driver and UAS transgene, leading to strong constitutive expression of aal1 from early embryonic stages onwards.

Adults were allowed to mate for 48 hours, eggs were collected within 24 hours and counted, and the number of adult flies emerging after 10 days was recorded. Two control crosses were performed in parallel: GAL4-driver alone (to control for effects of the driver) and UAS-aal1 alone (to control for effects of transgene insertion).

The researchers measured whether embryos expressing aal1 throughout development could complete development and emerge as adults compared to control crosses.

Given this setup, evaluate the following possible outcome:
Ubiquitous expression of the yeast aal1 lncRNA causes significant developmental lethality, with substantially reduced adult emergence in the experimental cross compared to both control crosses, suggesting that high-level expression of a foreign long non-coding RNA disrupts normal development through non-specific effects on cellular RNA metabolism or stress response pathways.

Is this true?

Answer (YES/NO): NO